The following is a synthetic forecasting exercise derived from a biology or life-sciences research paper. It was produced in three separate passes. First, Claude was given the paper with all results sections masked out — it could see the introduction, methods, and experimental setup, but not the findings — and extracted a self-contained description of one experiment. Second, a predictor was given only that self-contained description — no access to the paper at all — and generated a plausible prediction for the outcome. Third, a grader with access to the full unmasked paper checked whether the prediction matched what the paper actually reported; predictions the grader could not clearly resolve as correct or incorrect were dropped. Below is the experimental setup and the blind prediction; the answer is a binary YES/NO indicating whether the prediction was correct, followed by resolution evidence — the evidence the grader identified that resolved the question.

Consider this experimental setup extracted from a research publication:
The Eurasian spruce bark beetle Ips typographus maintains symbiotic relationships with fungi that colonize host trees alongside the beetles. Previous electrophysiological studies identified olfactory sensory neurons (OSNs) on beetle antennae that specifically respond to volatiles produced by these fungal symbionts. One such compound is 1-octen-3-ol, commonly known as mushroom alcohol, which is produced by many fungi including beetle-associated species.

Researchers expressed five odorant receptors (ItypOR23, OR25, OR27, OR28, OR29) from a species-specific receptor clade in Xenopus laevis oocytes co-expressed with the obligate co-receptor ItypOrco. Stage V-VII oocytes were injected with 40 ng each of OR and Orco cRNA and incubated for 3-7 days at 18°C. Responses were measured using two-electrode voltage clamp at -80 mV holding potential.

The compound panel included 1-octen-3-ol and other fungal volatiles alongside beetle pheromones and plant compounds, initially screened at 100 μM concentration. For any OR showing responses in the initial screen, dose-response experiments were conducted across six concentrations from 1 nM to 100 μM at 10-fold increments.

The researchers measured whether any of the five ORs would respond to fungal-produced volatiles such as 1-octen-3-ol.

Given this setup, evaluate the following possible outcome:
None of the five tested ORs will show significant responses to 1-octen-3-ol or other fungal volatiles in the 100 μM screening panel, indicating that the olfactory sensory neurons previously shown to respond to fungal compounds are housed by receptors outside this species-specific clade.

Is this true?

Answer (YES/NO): NO